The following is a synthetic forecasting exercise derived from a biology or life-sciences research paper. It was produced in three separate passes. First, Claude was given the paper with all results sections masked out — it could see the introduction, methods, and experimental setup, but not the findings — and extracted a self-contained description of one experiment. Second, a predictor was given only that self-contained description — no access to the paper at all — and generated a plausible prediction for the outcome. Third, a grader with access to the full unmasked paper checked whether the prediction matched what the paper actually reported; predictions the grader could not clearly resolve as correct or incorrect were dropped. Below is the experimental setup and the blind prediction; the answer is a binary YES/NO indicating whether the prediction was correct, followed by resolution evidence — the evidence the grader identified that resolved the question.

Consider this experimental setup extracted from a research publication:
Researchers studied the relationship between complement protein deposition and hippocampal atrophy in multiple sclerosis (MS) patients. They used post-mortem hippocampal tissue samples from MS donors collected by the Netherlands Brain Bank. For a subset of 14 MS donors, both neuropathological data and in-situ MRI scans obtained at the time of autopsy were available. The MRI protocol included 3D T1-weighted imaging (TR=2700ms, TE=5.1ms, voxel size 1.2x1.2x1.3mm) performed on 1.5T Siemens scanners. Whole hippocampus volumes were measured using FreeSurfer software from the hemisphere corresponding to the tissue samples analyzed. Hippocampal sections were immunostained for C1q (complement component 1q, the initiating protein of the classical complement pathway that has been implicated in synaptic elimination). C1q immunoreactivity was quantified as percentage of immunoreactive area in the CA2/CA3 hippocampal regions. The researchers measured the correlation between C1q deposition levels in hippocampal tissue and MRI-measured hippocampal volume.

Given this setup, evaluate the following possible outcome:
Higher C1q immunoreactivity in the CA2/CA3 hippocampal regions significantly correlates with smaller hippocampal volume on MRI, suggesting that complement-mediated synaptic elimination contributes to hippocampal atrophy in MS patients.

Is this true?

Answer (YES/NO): YES